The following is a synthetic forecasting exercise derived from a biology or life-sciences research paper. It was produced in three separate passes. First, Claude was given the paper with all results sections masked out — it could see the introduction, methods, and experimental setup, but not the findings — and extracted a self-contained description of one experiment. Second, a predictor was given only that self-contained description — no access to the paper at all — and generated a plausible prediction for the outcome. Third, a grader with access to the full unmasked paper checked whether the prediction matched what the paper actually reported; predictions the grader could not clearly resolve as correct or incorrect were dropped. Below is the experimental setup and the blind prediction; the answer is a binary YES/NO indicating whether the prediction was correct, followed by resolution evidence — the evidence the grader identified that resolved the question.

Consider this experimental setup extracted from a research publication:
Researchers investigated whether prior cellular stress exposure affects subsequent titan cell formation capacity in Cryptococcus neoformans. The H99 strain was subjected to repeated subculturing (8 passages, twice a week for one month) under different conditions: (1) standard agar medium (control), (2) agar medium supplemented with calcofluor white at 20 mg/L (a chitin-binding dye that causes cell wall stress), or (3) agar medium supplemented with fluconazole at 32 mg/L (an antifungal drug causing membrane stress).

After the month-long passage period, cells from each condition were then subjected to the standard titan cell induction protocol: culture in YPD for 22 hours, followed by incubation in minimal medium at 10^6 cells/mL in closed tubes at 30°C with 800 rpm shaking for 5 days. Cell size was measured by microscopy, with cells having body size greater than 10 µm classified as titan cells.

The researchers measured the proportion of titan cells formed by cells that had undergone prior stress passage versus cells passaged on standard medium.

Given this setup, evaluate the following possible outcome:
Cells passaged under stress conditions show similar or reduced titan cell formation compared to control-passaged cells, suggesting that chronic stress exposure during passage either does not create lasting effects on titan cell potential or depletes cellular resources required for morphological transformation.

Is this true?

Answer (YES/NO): NO